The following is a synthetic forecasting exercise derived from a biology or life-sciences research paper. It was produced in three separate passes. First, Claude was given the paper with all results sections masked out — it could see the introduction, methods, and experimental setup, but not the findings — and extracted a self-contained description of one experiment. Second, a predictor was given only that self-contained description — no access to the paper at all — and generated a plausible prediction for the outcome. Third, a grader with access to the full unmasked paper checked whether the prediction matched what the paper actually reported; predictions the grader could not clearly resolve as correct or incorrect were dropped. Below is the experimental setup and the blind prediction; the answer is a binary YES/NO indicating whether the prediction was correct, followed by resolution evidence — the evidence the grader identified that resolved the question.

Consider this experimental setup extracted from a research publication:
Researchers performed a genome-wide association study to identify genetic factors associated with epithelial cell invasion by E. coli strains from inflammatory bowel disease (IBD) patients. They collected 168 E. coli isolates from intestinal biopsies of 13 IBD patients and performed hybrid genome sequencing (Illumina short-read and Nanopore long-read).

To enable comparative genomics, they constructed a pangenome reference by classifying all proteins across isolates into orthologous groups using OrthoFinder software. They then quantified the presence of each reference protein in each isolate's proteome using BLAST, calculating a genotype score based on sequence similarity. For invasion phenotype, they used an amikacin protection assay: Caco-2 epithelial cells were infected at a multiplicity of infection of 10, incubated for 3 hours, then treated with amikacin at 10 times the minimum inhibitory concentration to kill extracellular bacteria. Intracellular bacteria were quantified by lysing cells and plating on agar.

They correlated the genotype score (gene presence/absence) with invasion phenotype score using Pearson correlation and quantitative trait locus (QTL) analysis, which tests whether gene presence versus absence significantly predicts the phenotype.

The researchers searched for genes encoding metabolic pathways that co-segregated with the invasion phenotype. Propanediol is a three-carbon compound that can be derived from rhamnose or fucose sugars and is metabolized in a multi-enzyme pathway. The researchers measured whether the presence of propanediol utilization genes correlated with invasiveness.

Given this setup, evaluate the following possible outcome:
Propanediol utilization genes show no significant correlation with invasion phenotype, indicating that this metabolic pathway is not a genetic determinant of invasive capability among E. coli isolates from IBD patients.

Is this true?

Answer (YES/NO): NO